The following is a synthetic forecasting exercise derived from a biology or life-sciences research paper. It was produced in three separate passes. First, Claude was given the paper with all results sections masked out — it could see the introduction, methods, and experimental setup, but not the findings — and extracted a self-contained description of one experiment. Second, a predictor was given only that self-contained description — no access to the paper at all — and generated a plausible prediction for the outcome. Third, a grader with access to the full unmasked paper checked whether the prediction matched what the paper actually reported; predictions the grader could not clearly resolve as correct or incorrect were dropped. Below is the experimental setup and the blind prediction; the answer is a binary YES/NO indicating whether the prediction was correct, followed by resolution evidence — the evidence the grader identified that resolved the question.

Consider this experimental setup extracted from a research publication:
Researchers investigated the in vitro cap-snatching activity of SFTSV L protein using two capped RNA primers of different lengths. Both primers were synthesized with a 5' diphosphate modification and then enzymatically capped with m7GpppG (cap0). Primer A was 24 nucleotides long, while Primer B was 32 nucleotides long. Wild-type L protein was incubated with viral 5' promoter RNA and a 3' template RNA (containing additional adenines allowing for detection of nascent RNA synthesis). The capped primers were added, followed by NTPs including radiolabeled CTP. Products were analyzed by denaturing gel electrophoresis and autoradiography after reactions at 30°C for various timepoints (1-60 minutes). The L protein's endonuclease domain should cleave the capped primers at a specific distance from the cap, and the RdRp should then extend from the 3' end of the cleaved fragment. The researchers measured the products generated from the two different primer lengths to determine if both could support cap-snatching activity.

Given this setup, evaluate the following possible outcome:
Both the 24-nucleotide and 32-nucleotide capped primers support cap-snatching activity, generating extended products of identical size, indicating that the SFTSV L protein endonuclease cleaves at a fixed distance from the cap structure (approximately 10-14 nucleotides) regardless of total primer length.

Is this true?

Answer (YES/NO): YES